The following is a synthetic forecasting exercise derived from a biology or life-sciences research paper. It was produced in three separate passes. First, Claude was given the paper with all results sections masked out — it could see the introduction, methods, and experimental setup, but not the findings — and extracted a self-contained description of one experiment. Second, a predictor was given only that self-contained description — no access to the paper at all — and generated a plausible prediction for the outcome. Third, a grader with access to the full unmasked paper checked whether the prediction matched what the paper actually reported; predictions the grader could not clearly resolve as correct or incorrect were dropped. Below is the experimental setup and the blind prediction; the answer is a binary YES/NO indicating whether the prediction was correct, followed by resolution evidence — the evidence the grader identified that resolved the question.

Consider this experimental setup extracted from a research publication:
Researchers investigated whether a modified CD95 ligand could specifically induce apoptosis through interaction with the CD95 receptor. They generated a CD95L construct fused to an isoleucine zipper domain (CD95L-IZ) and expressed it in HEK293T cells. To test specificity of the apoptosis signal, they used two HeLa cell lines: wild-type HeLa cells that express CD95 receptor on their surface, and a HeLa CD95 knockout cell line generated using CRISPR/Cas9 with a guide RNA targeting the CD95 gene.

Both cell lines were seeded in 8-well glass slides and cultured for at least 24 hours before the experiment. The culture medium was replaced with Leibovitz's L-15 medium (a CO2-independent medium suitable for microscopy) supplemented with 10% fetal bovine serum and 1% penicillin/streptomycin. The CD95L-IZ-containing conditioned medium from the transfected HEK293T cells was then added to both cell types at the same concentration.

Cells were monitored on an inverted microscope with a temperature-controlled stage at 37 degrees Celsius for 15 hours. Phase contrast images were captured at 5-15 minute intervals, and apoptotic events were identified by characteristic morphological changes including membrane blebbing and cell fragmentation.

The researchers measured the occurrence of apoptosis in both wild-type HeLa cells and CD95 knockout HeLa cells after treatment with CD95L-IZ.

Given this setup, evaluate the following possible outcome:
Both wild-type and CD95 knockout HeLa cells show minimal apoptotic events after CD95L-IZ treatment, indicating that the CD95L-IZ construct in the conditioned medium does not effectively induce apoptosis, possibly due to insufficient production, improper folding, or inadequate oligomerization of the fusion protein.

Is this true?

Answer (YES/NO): NO